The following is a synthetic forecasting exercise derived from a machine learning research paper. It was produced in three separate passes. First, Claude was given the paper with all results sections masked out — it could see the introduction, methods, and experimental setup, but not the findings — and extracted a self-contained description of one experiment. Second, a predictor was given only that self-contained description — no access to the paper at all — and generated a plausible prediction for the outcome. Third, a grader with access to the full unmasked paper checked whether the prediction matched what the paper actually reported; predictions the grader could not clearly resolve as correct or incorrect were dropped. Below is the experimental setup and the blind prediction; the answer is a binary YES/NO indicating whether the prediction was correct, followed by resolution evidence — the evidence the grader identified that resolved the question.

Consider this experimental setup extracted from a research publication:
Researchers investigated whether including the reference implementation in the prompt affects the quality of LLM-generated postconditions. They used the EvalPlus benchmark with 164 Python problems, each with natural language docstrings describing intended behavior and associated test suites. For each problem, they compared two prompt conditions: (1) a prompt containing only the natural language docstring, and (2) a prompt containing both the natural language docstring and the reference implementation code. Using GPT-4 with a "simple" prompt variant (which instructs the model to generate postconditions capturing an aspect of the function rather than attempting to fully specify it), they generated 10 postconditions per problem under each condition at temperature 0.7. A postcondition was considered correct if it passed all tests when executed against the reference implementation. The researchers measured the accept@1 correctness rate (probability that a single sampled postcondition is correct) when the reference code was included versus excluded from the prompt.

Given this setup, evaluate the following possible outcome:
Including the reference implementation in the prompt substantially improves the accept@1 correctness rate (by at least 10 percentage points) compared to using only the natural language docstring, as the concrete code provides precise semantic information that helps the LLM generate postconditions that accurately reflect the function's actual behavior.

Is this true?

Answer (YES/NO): NO